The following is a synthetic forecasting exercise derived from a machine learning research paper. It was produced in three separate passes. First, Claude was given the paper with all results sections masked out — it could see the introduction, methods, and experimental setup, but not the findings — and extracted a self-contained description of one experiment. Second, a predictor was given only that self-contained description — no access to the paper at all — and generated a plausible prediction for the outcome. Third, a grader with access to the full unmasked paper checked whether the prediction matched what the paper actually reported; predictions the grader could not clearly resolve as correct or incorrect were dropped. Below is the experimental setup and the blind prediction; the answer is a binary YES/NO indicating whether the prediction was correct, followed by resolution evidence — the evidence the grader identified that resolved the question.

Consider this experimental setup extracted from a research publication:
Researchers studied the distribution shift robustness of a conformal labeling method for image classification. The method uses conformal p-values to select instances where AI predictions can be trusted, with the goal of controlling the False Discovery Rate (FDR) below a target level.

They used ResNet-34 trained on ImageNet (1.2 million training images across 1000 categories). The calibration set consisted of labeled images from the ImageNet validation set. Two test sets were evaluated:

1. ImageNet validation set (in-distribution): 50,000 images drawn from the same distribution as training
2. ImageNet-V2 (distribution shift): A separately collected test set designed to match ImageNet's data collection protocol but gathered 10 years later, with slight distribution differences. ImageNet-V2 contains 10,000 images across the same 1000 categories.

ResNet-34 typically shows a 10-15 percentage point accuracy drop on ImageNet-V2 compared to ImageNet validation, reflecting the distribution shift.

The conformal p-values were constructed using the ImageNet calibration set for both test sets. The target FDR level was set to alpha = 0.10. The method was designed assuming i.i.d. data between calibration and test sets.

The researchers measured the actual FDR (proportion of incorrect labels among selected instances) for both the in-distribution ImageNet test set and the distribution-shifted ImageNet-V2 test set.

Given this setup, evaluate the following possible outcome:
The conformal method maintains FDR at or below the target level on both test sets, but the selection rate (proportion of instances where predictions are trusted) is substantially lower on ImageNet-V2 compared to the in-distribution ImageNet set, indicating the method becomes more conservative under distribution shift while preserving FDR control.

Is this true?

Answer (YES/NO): YES